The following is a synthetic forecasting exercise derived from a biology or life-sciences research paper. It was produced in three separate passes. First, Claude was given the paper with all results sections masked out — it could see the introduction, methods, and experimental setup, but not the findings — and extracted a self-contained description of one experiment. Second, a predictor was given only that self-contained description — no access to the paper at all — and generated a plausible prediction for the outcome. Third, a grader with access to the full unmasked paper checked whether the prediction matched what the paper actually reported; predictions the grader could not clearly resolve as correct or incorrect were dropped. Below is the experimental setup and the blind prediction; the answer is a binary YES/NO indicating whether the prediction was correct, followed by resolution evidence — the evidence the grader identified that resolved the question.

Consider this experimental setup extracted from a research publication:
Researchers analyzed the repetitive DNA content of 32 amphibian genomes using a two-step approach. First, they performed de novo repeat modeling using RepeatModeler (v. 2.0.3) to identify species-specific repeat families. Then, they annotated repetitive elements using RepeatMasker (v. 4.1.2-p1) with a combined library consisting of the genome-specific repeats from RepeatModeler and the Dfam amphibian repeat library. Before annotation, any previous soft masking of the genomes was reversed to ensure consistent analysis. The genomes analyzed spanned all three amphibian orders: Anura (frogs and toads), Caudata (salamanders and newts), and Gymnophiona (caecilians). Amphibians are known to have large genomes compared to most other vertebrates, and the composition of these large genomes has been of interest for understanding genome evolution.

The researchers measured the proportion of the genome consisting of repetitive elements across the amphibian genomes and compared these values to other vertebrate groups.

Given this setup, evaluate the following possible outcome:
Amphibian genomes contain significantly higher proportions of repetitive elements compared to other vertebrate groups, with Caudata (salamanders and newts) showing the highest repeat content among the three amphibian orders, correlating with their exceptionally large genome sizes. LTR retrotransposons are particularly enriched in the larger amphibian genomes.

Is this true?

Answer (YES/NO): NO